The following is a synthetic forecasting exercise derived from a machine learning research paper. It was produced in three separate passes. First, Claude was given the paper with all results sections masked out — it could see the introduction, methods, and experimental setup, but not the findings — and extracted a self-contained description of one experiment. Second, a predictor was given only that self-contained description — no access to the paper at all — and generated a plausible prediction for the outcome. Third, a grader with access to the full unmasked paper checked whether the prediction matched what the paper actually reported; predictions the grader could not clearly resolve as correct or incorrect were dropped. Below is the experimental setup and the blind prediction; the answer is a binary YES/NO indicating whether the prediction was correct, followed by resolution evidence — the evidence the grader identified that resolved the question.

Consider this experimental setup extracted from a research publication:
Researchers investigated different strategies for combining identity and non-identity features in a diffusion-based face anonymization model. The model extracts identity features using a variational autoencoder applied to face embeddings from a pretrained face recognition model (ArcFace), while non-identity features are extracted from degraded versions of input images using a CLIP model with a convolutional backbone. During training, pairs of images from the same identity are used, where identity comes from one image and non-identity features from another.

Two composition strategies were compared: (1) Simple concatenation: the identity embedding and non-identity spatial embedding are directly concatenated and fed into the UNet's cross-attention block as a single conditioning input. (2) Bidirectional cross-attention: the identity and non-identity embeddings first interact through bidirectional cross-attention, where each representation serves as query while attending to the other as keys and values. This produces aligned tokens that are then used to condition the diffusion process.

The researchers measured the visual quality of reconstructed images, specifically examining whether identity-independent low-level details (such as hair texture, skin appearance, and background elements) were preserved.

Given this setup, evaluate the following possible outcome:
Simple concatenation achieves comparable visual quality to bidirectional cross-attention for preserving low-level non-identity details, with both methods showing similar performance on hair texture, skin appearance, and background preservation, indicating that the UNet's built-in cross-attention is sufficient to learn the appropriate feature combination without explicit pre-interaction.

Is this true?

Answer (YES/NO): NO